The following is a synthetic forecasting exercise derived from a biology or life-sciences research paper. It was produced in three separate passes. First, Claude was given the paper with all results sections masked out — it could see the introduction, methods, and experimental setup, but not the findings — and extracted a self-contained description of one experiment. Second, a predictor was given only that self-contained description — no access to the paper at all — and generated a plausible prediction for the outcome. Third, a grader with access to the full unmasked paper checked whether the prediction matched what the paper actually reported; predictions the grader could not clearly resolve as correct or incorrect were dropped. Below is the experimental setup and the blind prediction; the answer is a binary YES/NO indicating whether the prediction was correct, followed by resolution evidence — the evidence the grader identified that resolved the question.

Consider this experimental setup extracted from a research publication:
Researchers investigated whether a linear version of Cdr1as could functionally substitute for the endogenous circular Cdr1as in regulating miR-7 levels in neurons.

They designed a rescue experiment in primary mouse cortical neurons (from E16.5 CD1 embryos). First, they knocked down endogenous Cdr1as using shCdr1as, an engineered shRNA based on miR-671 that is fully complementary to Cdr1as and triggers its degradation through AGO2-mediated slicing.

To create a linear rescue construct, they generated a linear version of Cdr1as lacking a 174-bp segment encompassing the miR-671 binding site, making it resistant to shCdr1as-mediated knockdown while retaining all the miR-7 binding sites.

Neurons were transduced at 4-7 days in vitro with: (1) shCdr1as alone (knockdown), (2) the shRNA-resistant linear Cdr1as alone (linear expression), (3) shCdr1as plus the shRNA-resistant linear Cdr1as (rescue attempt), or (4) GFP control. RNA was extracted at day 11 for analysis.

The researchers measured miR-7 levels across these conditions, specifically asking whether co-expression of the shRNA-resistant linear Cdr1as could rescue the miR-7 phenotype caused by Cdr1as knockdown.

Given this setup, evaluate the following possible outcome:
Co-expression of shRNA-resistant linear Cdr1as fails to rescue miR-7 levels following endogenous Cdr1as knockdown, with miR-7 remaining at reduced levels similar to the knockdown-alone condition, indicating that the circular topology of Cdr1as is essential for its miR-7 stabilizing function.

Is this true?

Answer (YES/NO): YES